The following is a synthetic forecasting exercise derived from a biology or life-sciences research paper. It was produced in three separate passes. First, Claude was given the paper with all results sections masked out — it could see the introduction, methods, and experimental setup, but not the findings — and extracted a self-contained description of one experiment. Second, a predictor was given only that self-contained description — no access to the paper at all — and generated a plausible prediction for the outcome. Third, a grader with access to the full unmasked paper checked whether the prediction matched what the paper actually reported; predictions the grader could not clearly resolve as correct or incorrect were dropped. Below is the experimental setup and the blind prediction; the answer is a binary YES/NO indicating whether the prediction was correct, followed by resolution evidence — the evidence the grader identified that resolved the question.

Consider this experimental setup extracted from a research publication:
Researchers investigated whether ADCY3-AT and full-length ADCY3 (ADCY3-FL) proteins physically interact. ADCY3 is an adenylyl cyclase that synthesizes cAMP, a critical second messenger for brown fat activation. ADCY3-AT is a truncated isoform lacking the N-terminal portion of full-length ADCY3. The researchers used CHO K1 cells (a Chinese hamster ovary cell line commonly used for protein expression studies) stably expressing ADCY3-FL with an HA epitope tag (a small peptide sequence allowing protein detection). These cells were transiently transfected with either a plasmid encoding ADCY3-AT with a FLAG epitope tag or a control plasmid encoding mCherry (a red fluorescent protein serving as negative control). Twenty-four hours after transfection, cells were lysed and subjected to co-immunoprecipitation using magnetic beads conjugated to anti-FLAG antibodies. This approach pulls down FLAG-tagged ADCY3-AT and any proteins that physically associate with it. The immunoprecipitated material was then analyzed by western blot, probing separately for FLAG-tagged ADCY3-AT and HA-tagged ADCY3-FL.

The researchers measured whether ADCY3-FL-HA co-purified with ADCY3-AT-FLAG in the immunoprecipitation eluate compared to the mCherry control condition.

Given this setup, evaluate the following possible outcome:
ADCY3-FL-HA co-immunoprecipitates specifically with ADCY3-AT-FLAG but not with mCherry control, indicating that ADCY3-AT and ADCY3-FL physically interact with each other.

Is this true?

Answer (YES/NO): YES